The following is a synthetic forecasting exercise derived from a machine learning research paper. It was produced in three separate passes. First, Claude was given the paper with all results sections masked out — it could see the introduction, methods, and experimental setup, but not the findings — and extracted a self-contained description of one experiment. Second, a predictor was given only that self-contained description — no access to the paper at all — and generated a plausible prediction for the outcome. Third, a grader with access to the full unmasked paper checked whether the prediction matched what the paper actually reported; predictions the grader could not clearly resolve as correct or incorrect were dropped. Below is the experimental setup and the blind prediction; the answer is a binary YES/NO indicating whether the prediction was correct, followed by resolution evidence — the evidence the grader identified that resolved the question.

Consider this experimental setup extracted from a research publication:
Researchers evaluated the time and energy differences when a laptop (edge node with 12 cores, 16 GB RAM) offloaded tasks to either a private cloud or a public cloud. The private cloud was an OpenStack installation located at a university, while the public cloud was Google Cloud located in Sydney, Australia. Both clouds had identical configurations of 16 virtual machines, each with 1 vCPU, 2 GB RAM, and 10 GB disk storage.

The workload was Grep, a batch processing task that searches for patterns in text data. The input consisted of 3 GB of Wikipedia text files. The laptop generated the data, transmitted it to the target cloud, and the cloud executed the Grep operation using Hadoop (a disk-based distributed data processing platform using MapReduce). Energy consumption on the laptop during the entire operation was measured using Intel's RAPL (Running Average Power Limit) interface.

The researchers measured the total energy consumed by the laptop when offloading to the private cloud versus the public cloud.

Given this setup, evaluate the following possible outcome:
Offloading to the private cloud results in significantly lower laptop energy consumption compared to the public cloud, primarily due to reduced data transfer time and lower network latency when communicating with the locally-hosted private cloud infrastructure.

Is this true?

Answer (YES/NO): NO